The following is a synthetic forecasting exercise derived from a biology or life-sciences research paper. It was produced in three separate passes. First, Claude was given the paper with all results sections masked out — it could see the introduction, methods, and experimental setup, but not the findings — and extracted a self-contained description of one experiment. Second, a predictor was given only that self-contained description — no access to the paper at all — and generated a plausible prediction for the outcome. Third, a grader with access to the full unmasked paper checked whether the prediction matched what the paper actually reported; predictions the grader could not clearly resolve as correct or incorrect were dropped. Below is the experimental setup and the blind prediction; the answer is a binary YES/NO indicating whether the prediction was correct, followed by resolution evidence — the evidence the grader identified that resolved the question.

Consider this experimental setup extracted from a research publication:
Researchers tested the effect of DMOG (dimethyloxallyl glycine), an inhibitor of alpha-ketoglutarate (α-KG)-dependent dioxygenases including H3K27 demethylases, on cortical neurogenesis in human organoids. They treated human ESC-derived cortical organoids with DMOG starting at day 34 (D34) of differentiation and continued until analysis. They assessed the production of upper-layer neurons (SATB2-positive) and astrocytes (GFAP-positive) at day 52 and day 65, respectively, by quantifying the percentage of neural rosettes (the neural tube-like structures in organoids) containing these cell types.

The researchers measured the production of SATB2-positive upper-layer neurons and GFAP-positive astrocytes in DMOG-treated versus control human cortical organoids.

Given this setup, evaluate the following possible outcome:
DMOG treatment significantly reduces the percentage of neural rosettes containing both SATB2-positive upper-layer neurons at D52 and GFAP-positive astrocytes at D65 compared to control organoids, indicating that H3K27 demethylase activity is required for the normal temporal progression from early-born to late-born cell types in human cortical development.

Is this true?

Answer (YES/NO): YES